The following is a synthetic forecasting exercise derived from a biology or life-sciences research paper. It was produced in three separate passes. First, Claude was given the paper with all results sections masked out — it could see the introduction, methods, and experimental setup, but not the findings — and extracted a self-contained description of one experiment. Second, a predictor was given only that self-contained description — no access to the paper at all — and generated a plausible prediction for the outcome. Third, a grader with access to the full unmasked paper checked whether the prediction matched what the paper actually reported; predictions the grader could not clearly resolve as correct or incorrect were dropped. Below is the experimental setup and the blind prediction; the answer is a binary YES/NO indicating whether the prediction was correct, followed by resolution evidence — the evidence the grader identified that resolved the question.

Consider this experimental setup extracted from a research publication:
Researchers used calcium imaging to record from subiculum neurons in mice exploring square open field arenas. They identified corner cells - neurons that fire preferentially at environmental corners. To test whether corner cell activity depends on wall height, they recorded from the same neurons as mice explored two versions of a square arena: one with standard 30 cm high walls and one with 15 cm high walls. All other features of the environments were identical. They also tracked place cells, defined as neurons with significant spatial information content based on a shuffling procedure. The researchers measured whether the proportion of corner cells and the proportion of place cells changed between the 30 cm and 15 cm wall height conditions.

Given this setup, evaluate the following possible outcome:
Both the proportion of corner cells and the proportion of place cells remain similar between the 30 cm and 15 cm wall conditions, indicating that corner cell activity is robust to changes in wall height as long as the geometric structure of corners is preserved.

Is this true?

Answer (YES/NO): NO